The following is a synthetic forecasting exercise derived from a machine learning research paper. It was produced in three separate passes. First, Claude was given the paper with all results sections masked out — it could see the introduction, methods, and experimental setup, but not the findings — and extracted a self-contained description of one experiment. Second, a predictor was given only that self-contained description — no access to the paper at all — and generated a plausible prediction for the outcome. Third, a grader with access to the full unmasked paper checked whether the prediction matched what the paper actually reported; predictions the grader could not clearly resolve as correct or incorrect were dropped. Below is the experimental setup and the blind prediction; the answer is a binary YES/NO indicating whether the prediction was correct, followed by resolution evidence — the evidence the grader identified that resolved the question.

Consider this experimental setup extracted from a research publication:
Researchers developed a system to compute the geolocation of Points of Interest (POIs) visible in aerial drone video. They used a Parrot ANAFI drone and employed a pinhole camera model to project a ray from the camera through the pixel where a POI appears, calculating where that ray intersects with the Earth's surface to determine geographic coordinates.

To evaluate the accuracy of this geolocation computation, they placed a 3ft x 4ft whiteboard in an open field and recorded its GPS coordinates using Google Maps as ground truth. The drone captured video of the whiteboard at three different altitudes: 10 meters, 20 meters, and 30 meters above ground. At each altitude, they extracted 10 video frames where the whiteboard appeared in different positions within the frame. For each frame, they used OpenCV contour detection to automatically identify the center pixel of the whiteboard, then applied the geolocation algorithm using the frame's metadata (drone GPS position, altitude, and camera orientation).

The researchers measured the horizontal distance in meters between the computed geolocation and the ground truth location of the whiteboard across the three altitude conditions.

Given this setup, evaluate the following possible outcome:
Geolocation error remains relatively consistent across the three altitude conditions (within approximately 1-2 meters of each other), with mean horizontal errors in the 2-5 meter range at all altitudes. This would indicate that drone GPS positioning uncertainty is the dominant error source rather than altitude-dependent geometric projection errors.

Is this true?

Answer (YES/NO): NO